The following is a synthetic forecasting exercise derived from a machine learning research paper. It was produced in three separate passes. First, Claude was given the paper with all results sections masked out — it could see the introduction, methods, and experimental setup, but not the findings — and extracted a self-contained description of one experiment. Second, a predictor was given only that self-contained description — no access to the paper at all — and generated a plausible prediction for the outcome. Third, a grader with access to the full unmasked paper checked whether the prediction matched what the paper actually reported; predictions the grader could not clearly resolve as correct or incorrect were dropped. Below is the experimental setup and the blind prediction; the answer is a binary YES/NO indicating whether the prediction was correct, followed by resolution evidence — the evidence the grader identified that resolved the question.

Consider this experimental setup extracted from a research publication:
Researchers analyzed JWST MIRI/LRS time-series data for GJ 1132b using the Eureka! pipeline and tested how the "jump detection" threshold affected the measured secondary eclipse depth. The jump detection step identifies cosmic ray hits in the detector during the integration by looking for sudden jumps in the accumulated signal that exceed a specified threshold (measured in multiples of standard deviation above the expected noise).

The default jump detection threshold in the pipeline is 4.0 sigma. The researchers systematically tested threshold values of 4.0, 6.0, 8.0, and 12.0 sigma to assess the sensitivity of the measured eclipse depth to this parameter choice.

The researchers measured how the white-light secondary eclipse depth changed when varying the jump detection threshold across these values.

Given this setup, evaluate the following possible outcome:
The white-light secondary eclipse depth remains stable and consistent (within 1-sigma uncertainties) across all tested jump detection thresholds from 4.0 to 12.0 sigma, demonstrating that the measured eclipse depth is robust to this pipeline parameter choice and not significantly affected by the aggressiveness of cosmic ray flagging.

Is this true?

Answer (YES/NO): YES